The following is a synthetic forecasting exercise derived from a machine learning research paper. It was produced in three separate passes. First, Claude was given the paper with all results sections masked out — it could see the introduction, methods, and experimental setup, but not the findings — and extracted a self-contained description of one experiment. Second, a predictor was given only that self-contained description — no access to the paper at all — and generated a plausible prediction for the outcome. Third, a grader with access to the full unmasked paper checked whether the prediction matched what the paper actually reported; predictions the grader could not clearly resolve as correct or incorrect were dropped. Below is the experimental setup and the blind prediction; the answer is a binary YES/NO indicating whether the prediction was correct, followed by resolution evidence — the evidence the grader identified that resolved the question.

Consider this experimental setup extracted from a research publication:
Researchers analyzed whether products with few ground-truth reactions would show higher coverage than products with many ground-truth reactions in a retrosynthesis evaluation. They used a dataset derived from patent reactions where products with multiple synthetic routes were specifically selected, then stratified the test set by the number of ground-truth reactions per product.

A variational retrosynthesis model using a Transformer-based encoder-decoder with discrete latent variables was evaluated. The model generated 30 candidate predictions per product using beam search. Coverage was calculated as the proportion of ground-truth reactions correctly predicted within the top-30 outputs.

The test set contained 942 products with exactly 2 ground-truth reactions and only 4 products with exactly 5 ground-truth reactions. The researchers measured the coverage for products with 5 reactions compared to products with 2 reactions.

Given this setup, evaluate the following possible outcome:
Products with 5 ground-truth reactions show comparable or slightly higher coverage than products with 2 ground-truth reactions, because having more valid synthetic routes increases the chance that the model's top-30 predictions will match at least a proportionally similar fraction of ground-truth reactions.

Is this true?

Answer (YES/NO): NO